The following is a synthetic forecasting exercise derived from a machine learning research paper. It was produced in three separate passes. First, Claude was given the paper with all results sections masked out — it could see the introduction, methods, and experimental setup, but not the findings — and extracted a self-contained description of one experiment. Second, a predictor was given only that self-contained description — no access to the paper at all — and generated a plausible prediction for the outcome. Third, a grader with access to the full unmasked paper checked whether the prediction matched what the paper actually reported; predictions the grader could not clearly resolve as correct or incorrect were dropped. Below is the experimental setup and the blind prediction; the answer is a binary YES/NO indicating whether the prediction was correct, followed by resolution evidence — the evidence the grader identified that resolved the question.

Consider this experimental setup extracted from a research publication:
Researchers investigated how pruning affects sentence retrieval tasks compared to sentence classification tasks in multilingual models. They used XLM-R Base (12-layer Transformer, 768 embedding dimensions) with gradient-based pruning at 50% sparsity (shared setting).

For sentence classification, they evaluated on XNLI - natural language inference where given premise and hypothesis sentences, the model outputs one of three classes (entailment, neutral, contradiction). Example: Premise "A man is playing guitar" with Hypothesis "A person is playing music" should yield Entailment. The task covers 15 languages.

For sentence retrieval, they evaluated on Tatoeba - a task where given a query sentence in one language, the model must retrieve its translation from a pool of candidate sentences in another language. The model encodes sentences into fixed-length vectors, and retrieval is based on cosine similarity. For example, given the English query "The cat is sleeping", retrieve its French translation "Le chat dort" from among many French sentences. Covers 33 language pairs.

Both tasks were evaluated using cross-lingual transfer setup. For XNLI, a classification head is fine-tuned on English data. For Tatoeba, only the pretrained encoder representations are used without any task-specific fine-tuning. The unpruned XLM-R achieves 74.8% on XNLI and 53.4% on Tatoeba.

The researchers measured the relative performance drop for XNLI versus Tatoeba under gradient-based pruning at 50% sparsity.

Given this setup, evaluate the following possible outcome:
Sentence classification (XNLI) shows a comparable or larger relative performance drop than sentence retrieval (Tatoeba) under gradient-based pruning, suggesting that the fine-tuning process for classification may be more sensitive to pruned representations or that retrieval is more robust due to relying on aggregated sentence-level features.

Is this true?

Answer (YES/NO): NO